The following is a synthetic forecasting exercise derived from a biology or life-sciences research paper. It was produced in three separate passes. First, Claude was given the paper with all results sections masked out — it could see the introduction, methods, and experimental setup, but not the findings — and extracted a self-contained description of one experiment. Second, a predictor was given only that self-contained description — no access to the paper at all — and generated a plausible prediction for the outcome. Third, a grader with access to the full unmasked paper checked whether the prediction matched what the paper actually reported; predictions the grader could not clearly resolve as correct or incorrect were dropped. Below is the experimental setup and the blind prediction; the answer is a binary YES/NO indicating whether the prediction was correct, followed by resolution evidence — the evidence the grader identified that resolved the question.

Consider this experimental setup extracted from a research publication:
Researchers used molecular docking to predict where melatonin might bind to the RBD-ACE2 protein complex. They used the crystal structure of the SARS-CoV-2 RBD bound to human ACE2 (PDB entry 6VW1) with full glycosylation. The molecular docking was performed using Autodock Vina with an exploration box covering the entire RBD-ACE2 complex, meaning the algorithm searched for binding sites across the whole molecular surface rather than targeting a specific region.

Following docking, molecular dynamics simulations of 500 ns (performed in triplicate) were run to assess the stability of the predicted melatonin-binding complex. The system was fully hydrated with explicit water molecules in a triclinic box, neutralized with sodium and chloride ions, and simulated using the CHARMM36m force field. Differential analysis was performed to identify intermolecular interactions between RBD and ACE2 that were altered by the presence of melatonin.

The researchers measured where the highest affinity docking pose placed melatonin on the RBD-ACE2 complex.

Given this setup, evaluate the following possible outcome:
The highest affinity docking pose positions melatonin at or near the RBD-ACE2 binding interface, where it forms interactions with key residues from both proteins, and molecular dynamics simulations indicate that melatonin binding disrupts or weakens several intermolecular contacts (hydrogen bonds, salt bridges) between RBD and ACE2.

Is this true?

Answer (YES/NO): NO